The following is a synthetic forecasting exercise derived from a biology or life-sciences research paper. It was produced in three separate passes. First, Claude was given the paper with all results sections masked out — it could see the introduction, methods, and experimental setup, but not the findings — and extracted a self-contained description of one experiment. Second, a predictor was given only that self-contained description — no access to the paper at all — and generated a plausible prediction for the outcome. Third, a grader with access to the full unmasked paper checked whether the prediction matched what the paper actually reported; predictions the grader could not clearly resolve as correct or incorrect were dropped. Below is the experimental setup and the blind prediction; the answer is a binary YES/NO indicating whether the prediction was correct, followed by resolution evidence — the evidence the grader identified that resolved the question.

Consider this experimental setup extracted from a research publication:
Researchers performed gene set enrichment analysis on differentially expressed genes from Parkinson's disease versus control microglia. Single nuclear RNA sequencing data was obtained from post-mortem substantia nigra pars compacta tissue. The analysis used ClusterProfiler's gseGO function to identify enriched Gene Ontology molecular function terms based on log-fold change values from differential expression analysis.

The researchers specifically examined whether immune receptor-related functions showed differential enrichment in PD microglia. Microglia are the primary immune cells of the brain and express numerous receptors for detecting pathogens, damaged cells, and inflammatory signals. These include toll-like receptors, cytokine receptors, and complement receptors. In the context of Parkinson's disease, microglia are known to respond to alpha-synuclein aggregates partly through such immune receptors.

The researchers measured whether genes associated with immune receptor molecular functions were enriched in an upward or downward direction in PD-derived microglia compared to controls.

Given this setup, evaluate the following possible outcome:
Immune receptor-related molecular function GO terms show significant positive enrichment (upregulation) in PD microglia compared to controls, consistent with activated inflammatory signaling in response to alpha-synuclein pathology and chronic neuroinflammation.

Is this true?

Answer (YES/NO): NO